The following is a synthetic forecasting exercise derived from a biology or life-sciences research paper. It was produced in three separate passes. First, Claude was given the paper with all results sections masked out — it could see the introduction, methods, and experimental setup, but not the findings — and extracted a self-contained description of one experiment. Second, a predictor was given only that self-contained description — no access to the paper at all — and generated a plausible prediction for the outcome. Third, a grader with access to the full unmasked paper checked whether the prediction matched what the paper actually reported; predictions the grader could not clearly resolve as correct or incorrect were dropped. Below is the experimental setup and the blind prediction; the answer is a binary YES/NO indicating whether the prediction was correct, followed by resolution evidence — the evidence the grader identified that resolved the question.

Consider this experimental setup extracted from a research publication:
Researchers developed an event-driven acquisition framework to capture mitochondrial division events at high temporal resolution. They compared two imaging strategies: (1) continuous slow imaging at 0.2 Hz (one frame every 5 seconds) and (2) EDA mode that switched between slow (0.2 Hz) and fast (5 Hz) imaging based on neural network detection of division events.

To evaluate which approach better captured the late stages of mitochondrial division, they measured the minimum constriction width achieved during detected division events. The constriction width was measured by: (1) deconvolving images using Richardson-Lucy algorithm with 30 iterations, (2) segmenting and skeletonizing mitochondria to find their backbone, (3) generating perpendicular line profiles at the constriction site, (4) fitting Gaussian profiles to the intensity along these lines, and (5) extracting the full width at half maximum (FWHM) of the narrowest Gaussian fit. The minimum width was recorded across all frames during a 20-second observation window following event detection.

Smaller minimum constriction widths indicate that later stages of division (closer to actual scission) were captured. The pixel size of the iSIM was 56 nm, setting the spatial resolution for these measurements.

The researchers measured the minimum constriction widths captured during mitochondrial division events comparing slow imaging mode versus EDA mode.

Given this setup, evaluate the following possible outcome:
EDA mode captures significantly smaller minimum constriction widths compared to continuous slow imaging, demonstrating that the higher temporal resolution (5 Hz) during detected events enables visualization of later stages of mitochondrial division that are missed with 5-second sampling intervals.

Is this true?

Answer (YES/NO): YES